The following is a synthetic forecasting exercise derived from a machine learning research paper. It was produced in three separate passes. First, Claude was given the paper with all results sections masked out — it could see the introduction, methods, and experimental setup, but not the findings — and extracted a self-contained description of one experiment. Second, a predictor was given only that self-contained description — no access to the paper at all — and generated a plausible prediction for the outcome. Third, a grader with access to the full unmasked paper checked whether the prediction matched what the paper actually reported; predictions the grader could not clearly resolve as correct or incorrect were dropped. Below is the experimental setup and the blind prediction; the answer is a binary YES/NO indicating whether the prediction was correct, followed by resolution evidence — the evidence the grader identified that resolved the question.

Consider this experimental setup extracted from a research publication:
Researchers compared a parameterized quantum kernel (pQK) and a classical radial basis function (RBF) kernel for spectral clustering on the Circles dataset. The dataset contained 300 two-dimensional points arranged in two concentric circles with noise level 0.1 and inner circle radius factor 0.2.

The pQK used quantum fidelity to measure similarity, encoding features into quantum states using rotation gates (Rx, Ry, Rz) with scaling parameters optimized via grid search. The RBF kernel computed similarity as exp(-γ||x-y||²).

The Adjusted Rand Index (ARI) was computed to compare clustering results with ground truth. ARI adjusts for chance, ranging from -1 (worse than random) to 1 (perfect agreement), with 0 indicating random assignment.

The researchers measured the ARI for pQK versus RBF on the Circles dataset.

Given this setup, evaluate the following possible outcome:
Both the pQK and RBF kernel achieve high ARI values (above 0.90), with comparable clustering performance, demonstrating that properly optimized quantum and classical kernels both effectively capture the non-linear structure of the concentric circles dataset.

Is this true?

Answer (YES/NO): NO